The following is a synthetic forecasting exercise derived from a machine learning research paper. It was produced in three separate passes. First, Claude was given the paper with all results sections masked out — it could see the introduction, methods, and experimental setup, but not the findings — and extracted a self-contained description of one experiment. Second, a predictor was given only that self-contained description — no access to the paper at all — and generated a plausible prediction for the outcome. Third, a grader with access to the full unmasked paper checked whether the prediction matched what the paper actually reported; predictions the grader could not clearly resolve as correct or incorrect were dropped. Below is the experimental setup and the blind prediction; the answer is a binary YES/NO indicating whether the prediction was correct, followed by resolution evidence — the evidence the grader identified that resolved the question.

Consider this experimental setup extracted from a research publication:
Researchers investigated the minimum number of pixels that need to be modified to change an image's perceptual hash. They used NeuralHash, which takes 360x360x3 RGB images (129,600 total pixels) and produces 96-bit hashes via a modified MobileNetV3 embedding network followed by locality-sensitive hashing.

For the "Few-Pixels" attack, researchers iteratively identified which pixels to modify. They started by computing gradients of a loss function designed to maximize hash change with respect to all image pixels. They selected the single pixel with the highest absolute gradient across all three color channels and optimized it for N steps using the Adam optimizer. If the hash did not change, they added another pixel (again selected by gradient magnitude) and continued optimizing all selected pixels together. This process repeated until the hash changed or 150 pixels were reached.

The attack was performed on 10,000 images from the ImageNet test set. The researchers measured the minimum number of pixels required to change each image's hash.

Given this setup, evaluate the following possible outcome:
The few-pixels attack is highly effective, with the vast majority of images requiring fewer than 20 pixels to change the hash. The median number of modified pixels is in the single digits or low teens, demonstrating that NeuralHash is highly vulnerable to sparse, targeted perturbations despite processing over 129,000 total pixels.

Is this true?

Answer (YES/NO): NO